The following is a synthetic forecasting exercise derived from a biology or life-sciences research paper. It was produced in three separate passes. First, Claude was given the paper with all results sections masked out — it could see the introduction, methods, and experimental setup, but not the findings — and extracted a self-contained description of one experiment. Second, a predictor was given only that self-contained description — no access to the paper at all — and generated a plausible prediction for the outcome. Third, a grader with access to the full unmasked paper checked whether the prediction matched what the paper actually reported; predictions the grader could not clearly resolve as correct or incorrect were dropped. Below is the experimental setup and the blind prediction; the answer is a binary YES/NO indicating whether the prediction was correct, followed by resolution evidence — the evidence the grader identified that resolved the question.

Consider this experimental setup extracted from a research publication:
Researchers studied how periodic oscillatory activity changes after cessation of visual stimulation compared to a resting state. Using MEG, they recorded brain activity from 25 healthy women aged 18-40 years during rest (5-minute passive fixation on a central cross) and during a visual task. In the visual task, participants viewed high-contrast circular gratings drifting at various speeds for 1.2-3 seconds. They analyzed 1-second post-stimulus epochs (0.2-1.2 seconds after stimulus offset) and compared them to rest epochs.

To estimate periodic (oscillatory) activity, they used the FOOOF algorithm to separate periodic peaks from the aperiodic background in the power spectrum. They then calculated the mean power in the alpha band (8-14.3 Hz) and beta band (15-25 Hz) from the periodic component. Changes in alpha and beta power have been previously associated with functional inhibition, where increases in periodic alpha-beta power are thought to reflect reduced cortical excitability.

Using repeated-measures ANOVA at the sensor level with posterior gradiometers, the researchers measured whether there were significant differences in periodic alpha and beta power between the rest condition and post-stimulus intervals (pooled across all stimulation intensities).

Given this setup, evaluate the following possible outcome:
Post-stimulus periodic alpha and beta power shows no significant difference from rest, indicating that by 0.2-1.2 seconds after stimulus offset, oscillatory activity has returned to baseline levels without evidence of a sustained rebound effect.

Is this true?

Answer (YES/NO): NO